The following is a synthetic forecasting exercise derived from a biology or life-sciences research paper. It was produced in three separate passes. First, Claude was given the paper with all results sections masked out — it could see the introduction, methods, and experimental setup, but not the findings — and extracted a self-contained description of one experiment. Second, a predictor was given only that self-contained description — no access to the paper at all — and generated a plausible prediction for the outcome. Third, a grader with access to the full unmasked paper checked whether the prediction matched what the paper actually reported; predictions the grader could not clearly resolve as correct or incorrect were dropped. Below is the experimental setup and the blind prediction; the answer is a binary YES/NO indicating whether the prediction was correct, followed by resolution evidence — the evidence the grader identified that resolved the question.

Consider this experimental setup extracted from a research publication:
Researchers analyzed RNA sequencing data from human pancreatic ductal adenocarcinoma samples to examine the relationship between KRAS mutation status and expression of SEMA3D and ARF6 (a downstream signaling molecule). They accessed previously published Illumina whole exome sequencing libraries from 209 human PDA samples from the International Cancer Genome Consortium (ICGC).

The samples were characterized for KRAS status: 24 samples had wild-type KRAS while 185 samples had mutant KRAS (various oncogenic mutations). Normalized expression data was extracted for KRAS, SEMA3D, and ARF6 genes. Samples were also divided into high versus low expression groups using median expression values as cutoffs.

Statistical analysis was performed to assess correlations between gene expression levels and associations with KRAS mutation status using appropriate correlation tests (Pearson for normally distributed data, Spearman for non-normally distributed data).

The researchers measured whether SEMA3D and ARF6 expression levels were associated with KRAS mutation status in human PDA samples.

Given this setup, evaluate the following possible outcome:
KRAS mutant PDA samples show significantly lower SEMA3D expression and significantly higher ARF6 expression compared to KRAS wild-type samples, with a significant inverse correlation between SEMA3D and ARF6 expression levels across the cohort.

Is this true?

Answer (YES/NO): NO